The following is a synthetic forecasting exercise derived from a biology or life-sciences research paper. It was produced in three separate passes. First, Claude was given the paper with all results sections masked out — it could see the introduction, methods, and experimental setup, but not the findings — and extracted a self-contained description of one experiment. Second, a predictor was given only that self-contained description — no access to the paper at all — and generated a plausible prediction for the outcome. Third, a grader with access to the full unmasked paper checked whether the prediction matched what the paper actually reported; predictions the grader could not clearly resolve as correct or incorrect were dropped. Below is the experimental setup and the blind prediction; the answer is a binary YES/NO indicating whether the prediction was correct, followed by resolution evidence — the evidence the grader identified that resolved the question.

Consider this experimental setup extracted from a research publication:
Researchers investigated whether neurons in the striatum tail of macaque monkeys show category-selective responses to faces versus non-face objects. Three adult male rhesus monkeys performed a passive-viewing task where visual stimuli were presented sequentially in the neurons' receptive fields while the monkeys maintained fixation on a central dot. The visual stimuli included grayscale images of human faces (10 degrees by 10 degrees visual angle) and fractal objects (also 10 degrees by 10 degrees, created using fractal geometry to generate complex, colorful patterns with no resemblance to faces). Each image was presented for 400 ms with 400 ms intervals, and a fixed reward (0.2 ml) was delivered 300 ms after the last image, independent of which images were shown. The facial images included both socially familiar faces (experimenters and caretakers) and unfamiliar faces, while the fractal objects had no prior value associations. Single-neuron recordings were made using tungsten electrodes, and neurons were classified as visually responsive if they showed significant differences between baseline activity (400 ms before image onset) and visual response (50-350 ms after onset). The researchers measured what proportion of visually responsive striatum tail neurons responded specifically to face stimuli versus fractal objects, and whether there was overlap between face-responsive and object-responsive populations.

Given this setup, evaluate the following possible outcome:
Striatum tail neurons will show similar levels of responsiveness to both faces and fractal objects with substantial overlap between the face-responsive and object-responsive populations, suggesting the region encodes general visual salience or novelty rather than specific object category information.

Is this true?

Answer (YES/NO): NO